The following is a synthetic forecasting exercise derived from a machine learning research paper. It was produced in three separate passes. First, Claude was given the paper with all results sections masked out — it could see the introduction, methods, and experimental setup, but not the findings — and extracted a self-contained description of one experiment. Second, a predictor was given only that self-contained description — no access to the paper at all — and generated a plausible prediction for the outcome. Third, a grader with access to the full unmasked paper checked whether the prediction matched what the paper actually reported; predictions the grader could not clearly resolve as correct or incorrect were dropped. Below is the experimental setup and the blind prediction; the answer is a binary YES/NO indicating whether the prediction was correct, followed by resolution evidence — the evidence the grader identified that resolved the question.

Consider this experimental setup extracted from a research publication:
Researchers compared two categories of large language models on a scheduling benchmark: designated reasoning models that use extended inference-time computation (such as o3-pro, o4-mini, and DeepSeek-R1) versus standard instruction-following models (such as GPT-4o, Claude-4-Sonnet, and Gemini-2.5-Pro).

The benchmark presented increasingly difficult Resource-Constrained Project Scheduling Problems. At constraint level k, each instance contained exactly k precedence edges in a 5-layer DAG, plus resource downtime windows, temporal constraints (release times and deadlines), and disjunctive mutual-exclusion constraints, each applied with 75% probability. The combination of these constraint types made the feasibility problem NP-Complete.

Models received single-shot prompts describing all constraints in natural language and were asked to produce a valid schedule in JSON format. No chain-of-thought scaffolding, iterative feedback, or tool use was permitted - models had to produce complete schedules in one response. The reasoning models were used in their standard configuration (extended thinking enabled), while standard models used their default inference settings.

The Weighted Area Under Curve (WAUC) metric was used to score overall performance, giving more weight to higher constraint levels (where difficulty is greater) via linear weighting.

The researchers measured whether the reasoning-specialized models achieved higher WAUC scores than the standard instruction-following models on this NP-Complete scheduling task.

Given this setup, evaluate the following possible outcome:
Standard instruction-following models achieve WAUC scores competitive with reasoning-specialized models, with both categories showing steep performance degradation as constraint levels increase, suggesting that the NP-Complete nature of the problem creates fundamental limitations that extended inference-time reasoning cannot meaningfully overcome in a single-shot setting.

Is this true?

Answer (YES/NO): NO